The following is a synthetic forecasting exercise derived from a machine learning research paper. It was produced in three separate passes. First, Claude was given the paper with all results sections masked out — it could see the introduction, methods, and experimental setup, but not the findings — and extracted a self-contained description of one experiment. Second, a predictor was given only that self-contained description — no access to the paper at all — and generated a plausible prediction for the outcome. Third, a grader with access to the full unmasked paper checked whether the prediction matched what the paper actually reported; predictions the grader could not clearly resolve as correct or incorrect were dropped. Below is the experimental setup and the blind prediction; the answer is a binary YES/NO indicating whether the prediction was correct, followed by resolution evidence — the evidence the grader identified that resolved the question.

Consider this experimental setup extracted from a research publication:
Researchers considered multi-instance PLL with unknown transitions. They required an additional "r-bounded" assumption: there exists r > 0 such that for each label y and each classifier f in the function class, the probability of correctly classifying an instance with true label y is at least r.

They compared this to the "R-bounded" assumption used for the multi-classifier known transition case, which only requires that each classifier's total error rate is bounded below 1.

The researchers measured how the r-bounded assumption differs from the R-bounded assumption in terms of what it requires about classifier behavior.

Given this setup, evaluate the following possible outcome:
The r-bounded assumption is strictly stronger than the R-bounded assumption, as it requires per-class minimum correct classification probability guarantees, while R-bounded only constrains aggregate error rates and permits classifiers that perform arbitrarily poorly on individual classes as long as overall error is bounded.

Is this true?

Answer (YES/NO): YES